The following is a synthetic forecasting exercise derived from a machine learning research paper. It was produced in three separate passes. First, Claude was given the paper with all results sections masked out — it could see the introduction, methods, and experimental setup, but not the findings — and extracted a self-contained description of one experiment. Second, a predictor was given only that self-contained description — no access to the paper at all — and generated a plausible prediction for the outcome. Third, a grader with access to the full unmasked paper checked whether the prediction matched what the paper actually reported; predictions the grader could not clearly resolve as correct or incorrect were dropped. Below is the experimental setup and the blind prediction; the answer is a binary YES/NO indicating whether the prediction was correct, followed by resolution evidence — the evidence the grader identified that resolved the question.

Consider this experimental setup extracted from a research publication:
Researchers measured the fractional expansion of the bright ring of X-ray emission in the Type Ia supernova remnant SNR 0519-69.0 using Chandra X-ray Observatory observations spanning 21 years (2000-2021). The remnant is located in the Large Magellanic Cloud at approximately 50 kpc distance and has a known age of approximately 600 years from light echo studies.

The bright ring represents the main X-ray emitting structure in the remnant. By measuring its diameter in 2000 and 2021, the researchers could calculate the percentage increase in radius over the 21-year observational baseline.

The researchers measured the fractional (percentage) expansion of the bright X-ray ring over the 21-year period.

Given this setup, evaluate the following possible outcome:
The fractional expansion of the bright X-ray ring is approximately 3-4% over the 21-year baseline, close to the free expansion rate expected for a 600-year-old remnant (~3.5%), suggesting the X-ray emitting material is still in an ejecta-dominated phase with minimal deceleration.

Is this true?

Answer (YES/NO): NO